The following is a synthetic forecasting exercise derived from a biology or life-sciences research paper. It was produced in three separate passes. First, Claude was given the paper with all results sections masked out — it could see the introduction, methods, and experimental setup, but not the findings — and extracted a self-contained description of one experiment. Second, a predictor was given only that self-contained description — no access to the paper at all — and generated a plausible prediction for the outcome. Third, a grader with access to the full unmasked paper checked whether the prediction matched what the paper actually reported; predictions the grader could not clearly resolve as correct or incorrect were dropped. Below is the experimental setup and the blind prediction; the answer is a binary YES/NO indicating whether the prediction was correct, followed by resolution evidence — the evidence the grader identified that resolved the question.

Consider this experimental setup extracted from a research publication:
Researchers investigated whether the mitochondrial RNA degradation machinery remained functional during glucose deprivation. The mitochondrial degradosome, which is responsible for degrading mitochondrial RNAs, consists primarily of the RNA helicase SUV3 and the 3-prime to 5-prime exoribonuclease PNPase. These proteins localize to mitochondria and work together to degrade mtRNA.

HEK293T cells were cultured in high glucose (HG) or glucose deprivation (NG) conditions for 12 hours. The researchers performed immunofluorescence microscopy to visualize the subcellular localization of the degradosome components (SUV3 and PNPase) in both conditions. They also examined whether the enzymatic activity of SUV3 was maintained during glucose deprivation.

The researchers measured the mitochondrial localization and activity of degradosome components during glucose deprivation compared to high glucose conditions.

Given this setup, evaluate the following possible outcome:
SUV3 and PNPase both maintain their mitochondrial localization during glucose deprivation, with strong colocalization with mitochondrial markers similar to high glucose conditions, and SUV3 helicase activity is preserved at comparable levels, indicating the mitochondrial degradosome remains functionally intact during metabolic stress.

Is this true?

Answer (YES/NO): NO